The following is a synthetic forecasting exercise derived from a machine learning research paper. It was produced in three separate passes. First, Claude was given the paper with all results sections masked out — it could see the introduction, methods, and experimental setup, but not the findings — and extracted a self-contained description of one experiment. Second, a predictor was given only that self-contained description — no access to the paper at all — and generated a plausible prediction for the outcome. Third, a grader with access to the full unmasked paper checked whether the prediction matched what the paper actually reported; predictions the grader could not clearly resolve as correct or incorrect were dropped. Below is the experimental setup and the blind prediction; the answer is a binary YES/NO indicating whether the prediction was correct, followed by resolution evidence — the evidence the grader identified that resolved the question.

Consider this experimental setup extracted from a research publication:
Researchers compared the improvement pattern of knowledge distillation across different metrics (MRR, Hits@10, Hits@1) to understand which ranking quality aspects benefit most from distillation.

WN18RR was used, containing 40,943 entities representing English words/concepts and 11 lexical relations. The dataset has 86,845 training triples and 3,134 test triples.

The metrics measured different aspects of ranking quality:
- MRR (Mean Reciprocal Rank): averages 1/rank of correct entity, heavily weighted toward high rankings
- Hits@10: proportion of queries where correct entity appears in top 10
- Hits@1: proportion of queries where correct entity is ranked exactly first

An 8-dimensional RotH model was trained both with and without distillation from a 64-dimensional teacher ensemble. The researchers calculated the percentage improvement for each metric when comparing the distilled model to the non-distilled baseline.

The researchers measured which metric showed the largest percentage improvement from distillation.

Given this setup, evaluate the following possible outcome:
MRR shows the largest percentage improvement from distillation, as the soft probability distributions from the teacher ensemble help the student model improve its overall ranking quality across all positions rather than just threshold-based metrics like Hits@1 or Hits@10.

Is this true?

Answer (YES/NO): NO